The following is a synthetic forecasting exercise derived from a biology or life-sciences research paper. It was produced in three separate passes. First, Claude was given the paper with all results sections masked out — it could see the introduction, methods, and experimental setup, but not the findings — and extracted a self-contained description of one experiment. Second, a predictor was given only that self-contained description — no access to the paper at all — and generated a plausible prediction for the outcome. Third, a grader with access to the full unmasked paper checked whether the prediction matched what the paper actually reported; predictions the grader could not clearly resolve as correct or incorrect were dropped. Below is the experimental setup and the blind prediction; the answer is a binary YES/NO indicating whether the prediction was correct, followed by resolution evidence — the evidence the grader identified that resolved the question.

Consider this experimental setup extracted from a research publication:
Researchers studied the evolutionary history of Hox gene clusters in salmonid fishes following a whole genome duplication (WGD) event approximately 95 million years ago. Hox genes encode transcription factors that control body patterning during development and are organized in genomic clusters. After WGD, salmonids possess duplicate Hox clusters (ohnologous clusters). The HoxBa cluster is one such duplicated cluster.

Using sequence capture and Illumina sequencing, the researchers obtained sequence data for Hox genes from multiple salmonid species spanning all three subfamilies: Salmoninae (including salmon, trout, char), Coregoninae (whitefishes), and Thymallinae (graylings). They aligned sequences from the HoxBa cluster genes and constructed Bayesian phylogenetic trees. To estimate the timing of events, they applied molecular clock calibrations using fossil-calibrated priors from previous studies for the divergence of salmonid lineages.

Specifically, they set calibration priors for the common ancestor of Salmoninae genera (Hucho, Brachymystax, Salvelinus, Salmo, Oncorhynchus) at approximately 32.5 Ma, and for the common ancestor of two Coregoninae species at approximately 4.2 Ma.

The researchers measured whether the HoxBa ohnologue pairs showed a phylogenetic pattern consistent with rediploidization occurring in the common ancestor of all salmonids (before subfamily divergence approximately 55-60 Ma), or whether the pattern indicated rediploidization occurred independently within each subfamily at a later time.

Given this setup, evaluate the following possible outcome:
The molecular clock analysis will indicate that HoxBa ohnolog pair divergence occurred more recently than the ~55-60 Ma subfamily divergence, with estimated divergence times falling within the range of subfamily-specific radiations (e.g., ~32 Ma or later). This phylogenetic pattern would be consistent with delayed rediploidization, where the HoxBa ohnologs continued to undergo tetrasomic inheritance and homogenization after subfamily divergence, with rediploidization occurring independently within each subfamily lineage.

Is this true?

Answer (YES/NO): YES